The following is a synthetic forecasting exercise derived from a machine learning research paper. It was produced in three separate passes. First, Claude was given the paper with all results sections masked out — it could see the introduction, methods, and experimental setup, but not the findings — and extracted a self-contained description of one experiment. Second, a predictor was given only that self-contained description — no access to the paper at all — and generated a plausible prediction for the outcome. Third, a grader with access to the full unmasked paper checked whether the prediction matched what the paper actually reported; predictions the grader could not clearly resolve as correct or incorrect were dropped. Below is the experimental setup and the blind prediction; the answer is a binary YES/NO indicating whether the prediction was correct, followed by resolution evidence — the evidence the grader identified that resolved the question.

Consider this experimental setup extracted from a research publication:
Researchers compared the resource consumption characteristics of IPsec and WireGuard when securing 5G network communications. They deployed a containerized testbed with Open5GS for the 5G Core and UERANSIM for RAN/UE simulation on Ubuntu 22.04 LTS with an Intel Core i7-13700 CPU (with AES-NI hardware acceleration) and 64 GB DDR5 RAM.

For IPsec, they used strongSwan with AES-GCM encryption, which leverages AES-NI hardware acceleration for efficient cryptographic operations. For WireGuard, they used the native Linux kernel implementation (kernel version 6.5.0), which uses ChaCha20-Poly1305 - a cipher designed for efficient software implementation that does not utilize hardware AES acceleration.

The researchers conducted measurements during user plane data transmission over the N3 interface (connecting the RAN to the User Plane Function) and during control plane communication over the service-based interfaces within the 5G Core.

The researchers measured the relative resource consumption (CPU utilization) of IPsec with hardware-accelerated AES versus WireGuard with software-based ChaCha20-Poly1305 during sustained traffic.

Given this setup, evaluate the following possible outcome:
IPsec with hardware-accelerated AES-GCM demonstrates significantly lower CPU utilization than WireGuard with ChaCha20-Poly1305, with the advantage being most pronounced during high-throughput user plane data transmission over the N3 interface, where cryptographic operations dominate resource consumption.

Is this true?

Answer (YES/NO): NO